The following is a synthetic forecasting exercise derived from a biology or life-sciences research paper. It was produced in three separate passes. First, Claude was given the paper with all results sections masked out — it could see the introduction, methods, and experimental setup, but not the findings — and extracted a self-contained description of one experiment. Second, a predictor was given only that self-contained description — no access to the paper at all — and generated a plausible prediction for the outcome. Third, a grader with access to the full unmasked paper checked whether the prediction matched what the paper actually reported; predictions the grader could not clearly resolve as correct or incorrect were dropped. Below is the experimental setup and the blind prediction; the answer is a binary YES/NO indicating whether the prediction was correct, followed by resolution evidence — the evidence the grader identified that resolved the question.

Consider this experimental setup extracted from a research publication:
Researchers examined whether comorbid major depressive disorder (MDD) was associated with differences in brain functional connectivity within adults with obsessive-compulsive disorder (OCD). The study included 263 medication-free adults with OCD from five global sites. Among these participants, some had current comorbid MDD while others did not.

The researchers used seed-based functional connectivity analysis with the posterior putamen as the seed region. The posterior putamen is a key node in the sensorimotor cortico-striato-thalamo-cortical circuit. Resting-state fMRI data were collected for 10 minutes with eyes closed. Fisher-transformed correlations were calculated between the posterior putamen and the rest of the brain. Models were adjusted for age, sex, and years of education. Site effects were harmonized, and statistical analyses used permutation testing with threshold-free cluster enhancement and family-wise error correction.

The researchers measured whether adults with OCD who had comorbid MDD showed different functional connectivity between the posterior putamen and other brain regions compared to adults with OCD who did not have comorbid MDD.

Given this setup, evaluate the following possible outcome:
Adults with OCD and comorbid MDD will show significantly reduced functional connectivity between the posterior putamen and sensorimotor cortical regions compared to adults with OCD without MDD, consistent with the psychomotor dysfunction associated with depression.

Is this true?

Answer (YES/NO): NO